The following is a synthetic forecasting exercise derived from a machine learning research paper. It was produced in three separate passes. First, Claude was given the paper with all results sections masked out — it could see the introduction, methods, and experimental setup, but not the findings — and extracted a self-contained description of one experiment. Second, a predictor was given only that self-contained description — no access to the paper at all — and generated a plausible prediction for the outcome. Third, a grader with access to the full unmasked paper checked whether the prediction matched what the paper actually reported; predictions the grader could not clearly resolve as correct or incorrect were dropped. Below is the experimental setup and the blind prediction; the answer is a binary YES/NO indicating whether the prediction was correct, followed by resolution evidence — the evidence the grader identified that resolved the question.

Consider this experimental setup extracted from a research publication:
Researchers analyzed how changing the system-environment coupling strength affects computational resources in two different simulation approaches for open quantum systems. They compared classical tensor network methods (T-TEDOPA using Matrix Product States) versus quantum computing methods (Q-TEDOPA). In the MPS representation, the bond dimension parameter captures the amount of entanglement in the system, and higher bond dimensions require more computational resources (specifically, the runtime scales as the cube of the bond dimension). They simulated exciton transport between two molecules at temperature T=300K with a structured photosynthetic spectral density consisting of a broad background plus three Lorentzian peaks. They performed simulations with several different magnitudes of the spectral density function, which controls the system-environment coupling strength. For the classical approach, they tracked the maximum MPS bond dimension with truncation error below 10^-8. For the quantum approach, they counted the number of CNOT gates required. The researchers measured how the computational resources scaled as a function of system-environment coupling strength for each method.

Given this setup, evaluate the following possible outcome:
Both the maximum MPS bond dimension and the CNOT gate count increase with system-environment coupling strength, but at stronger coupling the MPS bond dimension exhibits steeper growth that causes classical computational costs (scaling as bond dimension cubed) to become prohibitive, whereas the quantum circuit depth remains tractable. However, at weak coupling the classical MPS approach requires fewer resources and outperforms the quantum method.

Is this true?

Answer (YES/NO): NO